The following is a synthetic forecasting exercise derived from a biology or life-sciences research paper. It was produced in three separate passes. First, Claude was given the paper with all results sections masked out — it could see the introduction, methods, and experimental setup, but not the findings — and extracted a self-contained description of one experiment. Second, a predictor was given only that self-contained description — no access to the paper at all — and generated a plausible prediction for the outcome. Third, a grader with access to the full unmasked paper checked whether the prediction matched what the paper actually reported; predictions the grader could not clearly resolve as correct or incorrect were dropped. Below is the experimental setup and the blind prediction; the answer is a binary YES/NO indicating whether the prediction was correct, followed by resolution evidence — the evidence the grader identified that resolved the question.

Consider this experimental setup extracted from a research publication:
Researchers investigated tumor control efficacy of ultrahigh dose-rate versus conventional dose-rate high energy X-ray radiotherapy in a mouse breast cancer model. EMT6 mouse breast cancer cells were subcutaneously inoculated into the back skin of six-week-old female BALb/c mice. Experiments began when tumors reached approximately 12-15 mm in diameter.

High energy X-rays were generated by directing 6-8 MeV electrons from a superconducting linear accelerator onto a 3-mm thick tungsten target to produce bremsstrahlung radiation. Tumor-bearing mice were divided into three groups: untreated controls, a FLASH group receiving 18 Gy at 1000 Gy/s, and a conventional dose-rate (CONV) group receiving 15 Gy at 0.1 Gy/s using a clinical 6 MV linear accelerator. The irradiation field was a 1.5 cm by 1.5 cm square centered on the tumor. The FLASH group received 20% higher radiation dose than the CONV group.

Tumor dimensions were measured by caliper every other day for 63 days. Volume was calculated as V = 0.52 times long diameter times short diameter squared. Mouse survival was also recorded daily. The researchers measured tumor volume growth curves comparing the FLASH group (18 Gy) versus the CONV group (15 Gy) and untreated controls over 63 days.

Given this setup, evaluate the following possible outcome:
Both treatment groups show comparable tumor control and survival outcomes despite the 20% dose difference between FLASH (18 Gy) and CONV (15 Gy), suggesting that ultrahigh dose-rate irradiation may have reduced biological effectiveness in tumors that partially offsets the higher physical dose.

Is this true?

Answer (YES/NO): NO